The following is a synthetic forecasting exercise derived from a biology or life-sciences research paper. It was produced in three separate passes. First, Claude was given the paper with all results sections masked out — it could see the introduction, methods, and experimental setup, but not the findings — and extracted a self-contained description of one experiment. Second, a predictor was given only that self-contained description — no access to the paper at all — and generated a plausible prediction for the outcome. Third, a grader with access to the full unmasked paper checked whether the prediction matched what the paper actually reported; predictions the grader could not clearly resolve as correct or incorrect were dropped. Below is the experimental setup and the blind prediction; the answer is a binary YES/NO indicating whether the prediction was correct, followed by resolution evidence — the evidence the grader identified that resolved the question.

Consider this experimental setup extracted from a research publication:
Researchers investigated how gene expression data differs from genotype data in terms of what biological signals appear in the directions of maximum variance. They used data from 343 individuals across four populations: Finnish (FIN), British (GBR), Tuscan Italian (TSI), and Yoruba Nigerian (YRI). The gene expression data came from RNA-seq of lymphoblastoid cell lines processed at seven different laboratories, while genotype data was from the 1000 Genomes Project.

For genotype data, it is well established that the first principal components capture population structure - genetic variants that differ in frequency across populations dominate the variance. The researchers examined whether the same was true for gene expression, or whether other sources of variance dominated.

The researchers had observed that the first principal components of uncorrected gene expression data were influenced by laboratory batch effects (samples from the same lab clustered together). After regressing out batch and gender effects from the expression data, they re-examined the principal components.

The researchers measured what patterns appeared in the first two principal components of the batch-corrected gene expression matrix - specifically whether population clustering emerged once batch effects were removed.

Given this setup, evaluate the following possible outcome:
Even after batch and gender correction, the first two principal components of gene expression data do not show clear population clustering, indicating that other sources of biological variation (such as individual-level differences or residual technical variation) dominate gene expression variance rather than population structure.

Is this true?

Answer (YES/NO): YES